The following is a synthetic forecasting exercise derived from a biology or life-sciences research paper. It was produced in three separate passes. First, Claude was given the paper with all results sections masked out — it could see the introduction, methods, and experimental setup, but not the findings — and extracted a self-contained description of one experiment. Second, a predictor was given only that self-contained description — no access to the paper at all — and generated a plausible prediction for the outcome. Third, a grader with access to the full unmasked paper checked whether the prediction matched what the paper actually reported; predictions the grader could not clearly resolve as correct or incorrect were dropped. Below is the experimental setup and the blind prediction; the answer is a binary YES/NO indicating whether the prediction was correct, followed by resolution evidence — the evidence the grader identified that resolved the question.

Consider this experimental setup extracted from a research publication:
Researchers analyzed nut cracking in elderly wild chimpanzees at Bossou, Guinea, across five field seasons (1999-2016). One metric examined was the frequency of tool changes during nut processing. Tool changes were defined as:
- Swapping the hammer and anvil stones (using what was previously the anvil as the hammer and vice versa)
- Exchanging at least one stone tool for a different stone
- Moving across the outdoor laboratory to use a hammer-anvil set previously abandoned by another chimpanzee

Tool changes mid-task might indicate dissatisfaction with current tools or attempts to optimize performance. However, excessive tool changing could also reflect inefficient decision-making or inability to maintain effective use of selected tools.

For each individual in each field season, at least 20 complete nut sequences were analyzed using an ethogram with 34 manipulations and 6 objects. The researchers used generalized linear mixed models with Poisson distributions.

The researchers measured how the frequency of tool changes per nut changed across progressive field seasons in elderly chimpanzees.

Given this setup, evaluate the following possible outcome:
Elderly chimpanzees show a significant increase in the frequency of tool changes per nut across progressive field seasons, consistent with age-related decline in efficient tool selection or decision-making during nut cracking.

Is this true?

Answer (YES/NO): NO